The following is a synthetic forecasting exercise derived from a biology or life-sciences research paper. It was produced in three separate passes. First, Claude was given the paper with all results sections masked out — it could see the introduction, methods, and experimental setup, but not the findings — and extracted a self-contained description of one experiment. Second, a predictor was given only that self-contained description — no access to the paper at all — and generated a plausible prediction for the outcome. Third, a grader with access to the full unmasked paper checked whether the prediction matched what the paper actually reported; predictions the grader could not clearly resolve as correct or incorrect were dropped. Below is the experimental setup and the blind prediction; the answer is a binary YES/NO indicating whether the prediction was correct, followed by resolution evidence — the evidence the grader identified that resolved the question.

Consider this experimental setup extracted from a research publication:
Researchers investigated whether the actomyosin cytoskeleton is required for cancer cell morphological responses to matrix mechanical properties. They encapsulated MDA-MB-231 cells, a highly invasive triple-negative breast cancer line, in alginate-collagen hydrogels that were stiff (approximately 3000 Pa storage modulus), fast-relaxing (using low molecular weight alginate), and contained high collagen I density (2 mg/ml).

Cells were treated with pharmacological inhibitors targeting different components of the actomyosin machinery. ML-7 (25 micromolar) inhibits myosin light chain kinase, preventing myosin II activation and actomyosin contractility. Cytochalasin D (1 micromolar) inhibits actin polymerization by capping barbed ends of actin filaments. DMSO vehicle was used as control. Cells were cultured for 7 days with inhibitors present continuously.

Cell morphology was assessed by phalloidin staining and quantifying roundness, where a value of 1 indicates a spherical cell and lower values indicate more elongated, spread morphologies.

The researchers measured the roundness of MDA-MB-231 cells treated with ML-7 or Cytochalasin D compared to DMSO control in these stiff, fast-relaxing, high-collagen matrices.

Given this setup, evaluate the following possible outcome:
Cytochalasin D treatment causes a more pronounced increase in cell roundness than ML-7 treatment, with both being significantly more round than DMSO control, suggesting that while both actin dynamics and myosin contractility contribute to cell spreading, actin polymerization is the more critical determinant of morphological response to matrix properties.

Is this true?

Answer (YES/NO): NO